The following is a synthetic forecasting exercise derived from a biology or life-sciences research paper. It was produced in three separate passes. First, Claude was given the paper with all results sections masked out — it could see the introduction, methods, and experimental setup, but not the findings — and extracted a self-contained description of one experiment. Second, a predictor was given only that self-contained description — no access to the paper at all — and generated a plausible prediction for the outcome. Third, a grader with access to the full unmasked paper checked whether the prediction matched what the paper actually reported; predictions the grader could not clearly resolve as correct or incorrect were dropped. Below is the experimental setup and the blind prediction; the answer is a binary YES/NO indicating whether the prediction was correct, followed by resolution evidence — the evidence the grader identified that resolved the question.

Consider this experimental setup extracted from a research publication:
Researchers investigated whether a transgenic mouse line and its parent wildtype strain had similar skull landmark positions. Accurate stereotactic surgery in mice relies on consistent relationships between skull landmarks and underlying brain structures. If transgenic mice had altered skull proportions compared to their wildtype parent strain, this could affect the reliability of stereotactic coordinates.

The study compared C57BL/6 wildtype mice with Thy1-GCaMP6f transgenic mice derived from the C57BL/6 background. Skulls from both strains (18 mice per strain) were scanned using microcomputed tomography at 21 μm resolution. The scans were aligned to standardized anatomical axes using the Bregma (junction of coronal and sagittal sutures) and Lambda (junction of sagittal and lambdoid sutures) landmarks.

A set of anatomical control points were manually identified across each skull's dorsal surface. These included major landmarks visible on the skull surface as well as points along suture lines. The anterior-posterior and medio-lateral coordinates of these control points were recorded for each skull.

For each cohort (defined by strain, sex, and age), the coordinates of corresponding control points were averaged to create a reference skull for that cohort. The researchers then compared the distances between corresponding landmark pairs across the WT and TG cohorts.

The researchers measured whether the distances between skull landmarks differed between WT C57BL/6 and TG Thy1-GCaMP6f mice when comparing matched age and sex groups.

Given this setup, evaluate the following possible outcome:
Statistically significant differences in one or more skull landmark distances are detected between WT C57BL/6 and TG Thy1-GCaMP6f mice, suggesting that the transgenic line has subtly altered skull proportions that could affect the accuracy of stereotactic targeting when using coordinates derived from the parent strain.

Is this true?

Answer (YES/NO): NO